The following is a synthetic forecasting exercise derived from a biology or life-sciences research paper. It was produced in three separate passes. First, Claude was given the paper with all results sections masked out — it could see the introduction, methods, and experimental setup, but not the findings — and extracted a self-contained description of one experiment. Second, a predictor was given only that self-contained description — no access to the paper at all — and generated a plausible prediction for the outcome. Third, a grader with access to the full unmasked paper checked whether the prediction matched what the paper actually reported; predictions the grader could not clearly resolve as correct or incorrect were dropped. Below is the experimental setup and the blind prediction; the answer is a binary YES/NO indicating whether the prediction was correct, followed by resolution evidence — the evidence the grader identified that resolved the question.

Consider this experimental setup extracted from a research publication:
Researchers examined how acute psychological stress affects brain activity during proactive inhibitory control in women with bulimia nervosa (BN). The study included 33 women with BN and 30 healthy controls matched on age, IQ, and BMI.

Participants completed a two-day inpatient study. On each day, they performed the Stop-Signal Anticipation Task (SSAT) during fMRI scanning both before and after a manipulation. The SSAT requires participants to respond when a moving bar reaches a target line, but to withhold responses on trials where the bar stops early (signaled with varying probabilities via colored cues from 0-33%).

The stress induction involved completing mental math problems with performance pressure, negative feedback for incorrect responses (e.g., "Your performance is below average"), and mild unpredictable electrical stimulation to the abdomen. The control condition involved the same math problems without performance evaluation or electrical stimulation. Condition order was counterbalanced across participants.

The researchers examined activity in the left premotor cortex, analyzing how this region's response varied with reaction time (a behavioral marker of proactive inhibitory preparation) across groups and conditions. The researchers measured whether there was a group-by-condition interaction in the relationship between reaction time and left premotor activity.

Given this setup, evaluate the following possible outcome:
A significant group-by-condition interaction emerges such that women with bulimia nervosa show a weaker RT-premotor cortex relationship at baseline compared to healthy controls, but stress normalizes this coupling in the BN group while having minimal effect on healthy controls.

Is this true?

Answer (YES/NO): NO